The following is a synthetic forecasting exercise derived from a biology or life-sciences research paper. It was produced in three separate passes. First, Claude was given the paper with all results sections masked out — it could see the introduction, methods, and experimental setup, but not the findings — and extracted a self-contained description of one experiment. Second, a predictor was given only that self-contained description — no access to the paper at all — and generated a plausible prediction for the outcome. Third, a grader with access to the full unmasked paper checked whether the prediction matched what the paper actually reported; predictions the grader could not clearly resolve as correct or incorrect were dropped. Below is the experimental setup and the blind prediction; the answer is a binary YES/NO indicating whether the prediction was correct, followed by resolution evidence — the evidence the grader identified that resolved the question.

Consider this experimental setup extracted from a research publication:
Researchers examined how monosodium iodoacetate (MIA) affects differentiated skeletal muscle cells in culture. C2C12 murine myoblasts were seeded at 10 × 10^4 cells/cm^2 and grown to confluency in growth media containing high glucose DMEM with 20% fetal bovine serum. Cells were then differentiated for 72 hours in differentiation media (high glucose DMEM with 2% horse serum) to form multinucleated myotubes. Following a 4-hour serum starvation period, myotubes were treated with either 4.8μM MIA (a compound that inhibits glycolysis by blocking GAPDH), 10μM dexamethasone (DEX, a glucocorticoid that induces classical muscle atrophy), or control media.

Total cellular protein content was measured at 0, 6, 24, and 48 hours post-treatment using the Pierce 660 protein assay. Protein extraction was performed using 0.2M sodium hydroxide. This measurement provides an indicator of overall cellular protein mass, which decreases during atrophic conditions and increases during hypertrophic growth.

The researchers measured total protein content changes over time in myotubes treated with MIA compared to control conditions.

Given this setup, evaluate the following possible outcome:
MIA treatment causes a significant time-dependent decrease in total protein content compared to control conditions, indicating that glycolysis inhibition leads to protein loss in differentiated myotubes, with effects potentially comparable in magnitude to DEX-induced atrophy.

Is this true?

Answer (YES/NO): NO